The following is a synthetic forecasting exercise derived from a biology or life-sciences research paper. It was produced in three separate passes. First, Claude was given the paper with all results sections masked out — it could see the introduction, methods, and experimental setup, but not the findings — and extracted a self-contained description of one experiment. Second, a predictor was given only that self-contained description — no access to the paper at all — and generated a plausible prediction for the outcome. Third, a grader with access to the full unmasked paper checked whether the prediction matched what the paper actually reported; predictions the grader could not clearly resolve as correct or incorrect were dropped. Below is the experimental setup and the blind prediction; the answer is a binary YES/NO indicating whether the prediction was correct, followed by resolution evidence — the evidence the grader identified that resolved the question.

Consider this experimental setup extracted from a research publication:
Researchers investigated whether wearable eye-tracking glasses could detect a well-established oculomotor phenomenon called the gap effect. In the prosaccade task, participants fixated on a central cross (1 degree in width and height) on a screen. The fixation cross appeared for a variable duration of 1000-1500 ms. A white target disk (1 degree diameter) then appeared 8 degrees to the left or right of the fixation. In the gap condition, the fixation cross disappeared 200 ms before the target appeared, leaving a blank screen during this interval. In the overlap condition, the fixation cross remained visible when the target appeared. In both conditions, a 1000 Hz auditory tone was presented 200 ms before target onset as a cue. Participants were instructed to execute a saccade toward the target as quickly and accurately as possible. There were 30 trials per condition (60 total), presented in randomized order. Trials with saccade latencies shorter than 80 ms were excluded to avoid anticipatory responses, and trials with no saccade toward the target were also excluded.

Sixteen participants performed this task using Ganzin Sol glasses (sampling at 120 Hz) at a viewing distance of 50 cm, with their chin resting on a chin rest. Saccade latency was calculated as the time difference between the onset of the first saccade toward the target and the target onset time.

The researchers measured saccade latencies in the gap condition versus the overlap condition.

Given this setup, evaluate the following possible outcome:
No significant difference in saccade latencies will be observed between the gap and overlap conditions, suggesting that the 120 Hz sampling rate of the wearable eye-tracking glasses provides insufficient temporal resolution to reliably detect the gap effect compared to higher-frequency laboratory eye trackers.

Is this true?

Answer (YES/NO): NO